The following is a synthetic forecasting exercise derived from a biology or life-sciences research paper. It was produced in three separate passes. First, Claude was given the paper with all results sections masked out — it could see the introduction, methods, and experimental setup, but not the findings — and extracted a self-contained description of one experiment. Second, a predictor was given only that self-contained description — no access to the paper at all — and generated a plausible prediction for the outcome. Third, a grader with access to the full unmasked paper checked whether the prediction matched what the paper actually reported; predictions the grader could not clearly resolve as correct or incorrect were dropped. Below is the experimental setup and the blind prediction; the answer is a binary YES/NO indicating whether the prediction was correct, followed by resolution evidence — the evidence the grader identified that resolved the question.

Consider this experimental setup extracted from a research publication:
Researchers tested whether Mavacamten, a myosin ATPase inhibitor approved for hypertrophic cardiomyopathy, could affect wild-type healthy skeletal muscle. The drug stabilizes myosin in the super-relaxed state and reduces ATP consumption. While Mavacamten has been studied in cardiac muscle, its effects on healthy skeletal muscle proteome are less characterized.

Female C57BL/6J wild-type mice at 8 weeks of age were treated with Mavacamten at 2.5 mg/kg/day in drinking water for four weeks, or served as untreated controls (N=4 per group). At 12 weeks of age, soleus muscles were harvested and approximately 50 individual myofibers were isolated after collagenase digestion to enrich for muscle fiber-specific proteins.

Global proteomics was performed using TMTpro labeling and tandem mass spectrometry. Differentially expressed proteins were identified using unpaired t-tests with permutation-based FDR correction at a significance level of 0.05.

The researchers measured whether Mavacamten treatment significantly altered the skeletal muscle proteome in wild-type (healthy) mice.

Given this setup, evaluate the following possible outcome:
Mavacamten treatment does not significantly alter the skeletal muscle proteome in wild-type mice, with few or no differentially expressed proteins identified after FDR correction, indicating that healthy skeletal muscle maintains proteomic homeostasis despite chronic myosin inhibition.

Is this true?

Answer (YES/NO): NO